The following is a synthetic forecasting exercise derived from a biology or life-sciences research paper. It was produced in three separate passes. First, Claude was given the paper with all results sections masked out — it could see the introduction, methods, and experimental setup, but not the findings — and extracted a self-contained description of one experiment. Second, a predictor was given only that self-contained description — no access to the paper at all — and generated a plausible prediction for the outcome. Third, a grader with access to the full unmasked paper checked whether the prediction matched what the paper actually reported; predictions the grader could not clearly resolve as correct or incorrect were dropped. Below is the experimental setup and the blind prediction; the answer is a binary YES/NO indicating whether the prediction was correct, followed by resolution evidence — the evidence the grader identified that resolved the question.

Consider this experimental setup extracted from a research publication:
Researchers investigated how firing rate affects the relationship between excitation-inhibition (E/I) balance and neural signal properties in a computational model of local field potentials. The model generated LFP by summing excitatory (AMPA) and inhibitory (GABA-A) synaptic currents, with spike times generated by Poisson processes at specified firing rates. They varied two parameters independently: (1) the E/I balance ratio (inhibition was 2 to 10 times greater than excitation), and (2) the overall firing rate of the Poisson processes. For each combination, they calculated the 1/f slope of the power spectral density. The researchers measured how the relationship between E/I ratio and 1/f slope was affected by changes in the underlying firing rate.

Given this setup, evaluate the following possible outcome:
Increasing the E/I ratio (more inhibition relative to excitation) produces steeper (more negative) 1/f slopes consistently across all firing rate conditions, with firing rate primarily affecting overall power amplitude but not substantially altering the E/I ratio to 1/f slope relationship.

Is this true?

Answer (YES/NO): YES